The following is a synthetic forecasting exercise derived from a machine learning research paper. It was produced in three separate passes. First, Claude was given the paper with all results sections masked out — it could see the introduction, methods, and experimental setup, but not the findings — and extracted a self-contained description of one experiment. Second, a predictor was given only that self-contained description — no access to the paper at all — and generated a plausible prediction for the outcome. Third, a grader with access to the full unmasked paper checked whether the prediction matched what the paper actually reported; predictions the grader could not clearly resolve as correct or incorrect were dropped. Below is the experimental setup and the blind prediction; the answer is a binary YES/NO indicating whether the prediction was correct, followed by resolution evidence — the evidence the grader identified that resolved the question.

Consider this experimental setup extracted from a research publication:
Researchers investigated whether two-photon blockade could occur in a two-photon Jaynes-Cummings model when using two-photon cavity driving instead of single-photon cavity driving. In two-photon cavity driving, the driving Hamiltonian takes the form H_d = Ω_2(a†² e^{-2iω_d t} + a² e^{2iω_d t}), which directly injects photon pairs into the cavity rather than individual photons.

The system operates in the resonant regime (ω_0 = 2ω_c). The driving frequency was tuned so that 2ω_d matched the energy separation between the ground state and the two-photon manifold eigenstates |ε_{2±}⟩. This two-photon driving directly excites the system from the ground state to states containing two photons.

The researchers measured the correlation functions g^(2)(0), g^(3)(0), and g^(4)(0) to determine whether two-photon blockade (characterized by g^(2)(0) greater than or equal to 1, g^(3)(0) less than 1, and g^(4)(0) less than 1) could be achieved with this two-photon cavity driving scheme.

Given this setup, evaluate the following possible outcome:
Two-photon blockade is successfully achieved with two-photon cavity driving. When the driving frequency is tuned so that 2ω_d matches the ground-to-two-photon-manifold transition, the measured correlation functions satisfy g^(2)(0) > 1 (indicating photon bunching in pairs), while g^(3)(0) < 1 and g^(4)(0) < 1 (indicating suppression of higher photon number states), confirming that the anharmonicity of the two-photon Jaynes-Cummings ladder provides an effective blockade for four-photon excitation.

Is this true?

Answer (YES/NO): NO